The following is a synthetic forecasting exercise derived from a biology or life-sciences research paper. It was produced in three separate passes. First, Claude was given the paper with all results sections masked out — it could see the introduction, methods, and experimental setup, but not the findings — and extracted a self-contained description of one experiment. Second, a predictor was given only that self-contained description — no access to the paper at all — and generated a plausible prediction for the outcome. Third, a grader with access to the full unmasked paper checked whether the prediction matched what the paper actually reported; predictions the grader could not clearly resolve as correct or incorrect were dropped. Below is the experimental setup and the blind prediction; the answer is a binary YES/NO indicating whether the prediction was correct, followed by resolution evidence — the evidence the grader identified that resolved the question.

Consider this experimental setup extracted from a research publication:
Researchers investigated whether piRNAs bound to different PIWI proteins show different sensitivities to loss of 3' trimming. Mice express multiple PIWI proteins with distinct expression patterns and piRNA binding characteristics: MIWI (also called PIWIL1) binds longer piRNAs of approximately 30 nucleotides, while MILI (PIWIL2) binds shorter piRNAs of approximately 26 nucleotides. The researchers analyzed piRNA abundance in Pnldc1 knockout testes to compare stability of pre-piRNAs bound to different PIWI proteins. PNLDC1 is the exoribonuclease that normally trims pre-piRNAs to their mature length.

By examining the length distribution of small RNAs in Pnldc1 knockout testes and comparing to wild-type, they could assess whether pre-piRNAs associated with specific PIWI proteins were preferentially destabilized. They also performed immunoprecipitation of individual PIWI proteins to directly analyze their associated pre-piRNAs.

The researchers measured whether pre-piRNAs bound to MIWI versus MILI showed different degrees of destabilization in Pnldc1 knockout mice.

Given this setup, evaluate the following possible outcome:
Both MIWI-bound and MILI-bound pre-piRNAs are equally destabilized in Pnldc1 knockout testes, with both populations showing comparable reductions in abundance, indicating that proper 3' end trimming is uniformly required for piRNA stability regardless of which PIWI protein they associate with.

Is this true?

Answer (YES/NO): NO